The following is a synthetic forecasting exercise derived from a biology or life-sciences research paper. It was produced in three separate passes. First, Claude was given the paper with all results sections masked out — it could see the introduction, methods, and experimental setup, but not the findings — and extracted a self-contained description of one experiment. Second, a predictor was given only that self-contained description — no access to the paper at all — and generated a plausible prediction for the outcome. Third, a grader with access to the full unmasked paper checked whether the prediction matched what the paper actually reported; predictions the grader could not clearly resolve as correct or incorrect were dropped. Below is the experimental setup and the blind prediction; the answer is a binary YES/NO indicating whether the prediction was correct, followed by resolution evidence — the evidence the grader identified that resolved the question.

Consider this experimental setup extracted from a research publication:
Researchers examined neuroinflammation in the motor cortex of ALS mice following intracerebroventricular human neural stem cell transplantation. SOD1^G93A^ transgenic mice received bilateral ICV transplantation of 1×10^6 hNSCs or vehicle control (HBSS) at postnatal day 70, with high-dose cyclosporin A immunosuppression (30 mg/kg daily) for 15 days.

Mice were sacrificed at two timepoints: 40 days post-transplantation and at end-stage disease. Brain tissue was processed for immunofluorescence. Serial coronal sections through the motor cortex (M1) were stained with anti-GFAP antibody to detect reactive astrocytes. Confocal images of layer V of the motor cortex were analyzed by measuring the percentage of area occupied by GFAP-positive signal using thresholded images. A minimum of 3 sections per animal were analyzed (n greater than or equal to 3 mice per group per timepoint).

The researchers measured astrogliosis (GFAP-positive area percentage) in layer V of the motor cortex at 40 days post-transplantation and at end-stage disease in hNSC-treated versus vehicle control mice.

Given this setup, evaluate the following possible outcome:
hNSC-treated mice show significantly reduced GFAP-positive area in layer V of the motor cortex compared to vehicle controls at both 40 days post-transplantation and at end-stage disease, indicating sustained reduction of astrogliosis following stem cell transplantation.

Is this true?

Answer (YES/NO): NO